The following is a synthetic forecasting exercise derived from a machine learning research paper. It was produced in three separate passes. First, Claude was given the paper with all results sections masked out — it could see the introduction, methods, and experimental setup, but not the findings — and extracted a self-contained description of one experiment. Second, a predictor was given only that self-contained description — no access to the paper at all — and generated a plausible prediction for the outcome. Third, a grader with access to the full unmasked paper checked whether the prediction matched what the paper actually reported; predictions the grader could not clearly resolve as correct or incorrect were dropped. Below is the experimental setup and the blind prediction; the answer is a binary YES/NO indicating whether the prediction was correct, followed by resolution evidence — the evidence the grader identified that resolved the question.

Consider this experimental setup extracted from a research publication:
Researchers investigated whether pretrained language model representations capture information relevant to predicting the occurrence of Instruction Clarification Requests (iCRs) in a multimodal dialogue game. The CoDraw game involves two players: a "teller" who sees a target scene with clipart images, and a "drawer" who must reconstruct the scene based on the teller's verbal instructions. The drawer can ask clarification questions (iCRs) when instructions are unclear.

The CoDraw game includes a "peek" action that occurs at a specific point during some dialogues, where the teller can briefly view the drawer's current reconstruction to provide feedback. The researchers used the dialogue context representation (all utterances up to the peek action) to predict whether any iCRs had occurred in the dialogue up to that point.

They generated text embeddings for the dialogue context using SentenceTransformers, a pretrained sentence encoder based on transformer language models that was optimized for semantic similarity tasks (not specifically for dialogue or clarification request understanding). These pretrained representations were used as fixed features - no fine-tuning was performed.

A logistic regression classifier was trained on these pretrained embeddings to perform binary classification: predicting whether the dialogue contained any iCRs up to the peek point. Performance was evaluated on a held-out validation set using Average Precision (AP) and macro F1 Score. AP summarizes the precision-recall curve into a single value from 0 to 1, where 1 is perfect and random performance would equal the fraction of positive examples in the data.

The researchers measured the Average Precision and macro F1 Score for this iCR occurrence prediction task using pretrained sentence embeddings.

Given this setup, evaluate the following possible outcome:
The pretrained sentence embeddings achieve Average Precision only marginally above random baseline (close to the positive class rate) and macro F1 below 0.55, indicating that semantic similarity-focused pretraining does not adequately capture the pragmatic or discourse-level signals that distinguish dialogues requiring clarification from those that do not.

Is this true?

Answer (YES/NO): NO